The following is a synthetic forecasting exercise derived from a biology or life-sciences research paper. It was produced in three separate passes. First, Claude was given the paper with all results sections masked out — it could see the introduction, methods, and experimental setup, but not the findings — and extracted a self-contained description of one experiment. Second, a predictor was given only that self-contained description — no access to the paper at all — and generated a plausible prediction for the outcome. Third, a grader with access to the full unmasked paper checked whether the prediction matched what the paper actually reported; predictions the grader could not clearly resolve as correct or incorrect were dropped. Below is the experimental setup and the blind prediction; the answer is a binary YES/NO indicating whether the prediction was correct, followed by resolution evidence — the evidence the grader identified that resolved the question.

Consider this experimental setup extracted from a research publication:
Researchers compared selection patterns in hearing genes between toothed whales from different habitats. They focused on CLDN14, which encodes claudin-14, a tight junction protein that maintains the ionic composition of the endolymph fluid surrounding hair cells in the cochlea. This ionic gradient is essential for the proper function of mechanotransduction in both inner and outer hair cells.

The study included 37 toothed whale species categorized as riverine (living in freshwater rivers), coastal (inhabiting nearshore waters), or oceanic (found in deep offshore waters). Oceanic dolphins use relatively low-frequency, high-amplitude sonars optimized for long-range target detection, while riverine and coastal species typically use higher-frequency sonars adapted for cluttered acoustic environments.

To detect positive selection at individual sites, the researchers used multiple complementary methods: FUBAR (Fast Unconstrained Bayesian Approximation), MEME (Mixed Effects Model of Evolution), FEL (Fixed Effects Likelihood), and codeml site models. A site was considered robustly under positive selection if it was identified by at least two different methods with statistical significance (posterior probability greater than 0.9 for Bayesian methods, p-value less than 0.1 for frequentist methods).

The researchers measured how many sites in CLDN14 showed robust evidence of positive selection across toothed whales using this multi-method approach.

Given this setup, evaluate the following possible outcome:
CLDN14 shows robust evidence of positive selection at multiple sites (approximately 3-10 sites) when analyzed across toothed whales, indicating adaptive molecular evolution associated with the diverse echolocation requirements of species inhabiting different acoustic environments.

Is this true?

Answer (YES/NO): NO